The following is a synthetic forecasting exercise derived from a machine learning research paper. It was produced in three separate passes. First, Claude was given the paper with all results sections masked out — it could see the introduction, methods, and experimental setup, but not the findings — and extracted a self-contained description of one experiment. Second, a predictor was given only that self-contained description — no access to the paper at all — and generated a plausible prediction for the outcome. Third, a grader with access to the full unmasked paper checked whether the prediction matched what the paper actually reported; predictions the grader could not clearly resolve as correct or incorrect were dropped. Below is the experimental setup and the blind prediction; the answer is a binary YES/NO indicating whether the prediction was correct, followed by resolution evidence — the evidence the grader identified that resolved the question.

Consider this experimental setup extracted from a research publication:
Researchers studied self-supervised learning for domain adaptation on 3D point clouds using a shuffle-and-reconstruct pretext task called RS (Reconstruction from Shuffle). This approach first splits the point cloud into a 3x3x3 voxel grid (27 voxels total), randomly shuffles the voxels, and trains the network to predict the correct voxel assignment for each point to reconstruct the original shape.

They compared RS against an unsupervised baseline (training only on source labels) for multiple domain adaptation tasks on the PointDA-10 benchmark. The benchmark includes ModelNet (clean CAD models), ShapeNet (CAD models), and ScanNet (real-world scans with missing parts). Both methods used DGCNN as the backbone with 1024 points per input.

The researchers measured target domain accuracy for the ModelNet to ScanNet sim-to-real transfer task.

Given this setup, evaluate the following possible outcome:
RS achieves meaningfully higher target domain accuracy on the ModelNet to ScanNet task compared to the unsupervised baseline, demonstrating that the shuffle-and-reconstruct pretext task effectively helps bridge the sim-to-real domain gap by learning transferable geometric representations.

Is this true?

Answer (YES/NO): NO